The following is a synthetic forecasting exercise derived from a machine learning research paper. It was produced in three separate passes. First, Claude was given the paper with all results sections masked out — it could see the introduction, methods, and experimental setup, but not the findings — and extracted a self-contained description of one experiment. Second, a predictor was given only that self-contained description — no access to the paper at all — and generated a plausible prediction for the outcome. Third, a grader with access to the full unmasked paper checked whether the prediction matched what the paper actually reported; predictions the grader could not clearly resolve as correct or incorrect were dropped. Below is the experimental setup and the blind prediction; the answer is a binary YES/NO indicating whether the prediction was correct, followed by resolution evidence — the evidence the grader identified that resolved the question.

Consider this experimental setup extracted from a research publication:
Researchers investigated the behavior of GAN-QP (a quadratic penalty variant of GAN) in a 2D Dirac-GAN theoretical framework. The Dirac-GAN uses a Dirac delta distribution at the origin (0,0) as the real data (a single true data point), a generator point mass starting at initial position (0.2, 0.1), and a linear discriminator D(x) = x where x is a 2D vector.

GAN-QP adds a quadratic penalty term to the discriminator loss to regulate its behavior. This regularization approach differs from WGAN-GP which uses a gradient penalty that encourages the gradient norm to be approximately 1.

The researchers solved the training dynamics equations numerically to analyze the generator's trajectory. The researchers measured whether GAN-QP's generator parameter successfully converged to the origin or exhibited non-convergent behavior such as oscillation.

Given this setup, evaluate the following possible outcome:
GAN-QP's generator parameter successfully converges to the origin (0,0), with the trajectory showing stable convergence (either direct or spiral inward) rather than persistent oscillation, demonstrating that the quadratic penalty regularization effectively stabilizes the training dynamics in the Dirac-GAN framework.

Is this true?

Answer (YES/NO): NO